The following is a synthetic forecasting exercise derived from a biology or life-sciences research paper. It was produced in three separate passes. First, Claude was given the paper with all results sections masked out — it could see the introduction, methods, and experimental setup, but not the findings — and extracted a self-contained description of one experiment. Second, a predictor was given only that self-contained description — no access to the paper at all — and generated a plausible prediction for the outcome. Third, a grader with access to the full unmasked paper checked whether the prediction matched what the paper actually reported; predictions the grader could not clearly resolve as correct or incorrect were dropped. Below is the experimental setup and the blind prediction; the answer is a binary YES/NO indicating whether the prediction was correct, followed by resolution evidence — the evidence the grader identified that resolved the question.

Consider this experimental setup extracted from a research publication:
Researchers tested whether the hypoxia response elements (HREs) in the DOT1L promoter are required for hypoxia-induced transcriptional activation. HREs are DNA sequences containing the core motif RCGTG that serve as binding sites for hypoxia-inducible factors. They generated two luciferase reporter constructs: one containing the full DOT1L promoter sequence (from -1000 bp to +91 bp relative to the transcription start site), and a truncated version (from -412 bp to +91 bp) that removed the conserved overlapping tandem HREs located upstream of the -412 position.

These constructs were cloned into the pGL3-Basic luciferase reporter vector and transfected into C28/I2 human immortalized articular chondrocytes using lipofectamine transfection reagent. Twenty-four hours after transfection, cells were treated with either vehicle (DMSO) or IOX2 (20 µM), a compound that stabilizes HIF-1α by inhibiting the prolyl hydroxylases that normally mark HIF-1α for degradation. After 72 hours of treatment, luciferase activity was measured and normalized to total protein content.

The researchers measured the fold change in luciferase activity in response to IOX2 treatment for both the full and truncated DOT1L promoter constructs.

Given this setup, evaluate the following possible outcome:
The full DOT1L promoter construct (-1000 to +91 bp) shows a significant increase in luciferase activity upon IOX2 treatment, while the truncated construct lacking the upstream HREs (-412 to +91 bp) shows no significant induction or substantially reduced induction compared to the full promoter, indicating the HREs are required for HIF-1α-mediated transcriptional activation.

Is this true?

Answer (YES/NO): YES